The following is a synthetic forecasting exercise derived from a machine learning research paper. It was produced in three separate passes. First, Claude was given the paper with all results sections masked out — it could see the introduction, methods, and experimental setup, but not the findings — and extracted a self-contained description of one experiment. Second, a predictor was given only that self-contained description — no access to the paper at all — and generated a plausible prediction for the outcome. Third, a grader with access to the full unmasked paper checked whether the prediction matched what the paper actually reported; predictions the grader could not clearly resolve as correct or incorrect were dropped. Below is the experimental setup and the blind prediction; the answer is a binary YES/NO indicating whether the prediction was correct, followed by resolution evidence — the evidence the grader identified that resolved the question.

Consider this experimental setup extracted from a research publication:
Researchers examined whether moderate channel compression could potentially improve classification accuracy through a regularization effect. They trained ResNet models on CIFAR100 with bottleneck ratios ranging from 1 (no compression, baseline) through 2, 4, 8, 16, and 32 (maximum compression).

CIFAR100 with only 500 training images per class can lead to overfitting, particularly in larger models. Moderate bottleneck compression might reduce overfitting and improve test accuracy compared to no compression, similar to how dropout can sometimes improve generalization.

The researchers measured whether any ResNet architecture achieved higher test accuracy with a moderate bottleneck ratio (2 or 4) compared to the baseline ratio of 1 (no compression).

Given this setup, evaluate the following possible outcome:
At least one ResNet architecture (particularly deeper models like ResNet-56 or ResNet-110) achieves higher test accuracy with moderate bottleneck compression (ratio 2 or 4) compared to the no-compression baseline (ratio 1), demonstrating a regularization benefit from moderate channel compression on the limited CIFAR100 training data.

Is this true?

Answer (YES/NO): NO